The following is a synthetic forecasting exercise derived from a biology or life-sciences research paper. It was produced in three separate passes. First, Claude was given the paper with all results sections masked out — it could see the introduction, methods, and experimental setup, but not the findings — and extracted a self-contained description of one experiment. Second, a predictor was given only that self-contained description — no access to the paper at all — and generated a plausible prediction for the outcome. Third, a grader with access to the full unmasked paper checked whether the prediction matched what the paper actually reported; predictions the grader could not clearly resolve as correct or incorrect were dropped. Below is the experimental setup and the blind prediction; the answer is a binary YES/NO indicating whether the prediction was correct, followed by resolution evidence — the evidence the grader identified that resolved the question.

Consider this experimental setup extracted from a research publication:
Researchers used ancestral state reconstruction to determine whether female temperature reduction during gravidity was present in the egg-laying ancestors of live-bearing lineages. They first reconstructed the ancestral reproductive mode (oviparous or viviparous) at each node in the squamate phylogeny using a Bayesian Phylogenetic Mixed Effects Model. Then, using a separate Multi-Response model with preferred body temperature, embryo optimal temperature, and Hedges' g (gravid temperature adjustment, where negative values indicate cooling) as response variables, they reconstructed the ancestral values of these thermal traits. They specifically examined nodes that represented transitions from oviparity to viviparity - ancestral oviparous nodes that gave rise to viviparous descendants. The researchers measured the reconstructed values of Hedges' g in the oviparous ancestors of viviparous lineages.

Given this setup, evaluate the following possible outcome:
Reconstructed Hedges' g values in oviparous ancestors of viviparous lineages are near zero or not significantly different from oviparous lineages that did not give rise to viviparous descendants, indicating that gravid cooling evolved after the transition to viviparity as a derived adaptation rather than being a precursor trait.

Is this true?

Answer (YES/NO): NO